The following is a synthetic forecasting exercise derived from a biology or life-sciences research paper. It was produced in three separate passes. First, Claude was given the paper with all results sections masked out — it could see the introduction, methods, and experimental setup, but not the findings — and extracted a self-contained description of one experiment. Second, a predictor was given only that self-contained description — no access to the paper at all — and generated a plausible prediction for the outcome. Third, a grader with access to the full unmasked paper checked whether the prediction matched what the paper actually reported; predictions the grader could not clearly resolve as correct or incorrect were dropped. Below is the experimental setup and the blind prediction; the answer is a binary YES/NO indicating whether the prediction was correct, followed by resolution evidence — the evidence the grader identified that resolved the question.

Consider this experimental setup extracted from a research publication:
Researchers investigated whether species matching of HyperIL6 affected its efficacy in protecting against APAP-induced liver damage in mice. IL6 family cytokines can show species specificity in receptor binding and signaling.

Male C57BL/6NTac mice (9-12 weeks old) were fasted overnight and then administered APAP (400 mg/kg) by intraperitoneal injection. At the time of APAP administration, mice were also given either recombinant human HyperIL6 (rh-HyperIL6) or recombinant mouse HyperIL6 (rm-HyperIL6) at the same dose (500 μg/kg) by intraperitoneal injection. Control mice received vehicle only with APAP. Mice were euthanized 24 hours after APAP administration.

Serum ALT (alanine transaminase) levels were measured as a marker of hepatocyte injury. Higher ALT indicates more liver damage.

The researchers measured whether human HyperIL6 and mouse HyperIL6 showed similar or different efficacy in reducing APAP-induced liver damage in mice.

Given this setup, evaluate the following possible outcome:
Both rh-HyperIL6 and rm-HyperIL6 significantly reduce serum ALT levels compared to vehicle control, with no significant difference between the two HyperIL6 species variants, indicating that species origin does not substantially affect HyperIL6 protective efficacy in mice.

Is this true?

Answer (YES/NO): YES